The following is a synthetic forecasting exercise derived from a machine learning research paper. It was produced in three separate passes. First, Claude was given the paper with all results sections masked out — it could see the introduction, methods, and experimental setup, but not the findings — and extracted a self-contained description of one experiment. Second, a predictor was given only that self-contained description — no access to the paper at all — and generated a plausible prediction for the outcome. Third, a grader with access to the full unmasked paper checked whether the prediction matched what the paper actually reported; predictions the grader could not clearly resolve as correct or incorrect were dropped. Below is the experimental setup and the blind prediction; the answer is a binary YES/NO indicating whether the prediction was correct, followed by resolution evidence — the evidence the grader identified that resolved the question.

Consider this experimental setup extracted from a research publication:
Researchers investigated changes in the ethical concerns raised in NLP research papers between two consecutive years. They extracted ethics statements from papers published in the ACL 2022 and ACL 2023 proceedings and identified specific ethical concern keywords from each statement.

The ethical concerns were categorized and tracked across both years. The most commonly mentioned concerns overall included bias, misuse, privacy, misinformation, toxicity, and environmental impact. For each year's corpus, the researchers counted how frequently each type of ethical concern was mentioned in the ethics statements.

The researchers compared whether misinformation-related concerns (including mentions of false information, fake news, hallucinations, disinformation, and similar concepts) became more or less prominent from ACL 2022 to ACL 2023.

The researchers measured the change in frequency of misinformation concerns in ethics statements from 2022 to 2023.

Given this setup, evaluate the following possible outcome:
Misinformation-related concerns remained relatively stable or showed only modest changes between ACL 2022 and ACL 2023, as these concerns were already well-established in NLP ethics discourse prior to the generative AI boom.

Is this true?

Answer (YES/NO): NO